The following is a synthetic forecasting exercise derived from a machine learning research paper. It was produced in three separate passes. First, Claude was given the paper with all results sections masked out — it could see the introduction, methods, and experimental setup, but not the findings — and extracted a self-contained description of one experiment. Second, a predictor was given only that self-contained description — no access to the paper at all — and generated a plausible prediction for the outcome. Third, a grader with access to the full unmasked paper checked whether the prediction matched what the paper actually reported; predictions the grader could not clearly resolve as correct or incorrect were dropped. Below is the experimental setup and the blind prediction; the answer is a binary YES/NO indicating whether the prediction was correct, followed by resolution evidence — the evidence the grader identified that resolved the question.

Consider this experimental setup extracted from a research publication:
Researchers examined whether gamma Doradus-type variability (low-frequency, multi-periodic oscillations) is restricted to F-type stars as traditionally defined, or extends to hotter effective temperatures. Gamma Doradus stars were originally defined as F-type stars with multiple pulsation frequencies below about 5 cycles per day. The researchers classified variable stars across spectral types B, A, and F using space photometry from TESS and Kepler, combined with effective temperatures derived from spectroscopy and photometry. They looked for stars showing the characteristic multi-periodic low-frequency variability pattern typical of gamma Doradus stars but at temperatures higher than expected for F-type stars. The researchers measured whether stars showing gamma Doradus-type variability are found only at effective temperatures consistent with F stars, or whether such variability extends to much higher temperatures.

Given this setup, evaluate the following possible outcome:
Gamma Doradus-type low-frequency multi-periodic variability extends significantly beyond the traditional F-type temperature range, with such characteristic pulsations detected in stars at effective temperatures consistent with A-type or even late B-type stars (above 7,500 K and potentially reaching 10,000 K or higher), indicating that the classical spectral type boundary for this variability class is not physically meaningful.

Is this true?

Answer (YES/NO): YES